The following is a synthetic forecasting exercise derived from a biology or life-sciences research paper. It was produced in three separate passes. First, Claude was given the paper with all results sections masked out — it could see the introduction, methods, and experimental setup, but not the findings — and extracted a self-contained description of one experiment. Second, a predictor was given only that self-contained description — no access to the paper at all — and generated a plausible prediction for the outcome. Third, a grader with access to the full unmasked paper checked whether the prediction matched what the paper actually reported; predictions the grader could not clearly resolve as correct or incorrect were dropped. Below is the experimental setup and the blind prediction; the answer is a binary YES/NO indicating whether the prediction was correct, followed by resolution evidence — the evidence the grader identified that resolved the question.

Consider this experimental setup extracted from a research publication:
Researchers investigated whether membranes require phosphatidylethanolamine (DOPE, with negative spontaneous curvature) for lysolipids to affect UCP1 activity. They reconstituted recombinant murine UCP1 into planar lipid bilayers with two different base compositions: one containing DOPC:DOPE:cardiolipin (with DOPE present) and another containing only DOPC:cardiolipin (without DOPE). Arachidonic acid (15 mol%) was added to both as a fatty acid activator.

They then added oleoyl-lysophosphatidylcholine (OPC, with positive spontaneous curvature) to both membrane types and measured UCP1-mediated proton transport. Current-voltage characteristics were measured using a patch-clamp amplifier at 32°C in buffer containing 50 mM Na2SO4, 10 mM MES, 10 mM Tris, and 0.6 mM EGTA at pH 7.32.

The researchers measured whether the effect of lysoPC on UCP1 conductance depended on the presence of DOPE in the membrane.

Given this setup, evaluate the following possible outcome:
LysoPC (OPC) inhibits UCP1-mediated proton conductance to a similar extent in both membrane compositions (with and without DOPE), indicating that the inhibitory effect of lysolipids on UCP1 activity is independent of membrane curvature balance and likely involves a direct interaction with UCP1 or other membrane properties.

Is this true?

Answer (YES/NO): NO